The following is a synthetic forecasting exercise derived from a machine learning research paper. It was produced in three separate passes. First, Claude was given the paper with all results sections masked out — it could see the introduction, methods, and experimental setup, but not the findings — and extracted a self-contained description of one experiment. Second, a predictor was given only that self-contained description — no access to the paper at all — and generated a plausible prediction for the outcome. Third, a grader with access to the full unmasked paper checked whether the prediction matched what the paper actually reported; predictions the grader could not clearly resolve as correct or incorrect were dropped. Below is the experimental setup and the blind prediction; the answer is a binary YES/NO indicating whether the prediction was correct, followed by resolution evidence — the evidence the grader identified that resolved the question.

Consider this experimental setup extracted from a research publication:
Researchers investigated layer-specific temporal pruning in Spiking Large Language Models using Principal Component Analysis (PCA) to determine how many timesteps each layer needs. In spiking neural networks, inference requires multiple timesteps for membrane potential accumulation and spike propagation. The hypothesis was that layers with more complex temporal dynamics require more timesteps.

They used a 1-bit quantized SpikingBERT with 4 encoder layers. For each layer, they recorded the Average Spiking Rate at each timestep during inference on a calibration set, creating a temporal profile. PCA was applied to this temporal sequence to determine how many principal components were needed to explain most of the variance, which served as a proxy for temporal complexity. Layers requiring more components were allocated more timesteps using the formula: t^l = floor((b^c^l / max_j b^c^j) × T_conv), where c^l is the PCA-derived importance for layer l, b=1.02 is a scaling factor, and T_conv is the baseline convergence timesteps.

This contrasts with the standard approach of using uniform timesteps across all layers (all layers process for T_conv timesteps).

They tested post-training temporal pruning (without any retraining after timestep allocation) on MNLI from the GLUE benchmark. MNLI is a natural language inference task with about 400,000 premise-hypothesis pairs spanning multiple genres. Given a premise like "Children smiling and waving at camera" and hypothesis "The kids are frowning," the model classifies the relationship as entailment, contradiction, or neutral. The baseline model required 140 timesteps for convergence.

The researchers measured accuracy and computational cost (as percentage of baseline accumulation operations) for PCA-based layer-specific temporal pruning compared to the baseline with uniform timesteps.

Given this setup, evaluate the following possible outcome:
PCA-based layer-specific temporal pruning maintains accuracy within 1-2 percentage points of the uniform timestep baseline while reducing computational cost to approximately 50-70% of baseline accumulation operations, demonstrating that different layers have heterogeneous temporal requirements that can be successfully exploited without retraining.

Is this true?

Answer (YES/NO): YES